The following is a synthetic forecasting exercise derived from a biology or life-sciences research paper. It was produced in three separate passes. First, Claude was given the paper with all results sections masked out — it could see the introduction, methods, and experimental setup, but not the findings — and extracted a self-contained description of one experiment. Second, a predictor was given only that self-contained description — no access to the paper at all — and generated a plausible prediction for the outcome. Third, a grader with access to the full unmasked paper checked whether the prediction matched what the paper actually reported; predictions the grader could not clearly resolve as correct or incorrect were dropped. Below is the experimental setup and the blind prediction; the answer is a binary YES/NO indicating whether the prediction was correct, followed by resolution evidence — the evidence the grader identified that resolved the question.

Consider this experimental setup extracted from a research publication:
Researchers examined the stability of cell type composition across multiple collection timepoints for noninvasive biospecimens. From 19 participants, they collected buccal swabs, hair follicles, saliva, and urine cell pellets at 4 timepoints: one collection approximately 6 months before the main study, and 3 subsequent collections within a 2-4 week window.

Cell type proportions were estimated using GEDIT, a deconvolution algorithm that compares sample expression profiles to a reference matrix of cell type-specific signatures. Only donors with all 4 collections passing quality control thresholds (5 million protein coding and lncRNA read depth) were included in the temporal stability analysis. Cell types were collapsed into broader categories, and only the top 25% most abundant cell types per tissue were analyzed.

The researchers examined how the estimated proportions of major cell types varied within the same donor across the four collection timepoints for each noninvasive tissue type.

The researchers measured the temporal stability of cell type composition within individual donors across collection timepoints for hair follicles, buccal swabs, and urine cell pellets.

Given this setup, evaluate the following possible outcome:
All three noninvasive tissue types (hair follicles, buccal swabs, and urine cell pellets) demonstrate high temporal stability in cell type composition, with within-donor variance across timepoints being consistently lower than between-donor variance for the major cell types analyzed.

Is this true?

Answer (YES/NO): NO